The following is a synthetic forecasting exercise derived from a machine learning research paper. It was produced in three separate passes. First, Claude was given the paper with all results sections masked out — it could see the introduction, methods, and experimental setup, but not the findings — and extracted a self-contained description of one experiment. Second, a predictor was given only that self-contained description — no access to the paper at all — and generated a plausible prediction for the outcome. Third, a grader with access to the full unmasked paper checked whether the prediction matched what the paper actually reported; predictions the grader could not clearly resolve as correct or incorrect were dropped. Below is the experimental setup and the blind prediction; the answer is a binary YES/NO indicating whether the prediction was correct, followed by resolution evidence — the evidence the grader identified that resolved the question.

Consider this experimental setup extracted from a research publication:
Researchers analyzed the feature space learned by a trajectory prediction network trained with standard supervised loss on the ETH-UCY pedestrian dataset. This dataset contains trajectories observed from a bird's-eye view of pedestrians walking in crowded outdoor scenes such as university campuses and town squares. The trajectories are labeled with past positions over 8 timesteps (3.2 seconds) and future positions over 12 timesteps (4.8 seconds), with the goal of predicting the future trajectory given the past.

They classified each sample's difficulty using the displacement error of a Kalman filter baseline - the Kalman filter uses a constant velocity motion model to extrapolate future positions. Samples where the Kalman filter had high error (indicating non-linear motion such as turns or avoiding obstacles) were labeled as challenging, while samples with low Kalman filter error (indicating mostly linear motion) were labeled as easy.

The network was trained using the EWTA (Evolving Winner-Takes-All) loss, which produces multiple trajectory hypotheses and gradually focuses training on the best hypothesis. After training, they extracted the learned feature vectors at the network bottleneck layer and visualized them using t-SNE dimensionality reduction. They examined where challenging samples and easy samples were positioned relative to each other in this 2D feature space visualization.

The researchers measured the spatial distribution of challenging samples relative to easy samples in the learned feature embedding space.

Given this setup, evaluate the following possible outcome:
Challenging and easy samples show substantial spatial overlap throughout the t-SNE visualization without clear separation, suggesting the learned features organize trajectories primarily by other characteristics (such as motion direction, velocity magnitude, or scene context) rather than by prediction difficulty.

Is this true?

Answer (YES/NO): YES